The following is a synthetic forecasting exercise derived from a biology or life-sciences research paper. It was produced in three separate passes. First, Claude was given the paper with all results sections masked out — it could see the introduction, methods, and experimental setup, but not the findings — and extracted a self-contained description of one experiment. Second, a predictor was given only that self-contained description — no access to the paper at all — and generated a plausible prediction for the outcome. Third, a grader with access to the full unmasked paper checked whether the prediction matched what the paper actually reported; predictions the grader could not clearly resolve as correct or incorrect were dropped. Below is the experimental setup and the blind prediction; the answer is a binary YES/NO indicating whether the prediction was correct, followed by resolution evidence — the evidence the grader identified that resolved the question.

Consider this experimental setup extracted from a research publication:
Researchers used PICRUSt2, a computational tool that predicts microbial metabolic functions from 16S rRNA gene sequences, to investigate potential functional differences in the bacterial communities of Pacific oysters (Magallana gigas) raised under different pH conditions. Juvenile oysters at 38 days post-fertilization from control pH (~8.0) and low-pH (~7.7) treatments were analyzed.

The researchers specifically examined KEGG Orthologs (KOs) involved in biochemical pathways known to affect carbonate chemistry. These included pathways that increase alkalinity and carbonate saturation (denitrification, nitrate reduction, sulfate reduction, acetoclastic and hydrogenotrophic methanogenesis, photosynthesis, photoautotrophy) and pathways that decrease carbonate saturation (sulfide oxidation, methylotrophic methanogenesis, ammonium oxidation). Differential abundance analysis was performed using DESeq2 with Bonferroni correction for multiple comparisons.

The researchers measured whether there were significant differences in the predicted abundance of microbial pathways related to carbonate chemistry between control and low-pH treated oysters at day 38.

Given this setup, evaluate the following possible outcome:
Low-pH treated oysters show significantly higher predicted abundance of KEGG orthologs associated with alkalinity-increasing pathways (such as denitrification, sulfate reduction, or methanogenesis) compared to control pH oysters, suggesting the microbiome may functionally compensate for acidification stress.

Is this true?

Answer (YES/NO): NO